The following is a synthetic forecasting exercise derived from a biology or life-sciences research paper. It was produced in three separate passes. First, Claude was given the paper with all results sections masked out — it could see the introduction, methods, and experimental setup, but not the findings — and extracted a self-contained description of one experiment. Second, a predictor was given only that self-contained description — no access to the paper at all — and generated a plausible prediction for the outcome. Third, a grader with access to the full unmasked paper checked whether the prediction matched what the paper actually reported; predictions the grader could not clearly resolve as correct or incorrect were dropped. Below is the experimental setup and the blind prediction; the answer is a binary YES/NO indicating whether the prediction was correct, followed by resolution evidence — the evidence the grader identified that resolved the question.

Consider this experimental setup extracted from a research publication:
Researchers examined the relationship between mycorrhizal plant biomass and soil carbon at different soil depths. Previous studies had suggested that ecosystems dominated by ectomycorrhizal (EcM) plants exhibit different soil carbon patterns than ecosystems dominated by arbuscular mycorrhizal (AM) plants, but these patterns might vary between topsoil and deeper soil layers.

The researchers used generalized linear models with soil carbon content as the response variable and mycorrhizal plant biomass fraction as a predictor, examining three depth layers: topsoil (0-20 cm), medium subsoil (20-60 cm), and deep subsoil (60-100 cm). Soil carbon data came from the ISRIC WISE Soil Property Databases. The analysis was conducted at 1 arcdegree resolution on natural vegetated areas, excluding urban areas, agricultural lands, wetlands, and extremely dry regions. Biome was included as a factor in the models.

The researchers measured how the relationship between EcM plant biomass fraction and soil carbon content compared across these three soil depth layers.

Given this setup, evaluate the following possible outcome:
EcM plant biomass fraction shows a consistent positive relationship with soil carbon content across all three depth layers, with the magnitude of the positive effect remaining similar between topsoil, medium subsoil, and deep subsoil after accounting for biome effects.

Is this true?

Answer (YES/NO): YES